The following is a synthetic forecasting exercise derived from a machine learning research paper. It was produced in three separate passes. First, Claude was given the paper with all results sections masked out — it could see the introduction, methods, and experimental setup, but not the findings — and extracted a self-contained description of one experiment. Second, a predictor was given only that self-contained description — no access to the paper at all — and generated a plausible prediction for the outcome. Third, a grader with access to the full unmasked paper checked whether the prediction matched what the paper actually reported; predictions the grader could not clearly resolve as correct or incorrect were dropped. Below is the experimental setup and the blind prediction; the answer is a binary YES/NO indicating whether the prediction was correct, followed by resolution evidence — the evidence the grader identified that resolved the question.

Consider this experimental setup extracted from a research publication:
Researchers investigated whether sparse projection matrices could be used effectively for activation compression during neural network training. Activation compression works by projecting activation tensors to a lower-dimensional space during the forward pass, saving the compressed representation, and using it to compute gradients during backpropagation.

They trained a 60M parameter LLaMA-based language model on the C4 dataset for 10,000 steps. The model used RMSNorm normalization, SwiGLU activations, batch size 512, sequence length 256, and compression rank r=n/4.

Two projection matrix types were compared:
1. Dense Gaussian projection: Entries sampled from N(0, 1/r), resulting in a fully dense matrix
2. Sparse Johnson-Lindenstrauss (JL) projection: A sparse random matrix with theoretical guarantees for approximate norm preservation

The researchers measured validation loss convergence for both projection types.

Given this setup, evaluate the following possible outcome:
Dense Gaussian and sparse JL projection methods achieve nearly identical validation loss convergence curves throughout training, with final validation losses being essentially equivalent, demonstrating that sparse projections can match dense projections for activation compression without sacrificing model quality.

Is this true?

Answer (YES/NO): YES